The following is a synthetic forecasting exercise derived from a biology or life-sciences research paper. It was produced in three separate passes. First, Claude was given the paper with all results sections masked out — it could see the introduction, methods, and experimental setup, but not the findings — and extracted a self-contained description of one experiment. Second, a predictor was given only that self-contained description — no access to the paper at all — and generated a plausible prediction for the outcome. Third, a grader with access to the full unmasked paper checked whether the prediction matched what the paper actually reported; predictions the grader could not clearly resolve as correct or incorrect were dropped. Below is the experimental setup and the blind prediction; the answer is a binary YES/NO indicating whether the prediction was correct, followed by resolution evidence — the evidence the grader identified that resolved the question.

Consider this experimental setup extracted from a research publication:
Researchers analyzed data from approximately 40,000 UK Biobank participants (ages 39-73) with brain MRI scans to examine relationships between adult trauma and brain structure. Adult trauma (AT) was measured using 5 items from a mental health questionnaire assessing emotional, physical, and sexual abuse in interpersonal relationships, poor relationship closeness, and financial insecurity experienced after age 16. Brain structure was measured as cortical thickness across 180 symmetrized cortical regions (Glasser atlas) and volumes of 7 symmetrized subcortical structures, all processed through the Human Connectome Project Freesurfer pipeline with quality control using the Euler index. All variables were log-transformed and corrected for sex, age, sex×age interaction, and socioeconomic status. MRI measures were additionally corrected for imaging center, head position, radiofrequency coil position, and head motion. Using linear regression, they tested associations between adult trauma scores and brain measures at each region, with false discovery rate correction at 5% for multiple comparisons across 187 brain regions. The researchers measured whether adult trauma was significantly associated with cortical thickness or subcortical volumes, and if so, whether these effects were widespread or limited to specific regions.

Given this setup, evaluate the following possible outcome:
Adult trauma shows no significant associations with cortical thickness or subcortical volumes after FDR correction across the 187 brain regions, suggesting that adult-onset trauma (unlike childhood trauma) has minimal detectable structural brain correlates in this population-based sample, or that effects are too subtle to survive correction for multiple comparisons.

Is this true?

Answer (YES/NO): NO